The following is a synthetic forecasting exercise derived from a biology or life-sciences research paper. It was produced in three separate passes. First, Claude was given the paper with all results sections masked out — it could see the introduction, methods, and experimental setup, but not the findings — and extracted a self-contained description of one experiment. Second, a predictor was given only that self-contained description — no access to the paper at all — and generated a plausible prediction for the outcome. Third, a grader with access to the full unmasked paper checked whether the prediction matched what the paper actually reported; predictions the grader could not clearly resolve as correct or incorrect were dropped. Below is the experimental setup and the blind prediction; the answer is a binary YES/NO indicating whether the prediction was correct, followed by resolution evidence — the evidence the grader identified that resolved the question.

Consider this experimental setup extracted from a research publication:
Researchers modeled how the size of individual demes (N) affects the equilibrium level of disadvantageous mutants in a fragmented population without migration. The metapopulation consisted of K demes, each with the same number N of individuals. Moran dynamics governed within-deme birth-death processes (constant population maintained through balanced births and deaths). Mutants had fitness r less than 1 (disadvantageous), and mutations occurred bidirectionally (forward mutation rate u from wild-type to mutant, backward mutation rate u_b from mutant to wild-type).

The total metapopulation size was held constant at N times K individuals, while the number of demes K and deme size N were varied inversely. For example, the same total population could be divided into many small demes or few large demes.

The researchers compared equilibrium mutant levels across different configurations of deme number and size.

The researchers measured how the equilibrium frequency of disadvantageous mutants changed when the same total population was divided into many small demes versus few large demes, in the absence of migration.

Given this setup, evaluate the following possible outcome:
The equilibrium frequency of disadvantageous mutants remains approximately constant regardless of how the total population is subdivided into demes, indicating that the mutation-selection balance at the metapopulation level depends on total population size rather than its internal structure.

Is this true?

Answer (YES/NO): NO